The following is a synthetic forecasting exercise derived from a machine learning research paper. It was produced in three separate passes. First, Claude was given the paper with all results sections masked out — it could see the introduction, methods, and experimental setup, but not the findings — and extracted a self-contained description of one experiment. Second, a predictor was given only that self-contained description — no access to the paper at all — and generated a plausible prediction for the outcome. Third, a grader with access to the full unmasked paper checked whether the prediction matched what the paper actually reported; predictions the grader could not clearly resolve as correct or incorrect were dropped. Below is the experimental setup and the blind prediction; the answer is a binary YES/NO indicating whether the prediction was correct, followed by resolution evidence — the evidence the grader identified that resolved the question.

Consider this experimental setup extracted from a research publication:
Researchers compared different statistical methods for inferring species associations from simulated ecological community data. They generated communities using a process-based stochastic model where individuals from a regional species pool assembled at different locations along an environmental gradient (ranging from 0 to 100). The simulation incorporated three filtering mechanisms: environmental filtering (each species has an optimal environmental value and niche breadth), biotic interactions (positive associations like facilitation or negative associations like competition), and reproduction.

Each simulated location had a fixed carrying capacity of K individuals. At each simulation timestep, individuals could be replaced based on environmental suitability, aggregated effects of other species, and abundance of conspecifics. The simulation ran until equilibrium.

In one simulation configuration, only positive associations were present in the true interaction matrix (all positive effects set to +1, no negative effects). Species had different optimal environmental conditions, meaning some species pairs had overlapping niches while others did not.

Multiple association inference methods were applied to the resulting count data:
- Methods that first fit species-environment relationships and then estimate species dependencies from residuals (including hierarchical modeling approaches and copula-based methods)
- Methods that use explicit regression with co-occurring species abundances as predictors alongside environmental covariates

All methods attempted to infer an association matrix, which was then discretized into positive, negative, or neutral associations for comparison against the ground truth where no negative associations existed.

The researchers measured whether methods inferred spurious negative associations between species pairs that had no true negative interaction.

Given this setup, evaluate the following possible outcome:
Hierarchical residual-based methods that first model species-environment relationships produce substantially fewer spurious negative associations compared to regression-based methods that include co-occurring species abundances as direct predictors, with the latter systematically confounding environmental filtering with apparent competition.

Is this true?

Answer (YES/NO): NO